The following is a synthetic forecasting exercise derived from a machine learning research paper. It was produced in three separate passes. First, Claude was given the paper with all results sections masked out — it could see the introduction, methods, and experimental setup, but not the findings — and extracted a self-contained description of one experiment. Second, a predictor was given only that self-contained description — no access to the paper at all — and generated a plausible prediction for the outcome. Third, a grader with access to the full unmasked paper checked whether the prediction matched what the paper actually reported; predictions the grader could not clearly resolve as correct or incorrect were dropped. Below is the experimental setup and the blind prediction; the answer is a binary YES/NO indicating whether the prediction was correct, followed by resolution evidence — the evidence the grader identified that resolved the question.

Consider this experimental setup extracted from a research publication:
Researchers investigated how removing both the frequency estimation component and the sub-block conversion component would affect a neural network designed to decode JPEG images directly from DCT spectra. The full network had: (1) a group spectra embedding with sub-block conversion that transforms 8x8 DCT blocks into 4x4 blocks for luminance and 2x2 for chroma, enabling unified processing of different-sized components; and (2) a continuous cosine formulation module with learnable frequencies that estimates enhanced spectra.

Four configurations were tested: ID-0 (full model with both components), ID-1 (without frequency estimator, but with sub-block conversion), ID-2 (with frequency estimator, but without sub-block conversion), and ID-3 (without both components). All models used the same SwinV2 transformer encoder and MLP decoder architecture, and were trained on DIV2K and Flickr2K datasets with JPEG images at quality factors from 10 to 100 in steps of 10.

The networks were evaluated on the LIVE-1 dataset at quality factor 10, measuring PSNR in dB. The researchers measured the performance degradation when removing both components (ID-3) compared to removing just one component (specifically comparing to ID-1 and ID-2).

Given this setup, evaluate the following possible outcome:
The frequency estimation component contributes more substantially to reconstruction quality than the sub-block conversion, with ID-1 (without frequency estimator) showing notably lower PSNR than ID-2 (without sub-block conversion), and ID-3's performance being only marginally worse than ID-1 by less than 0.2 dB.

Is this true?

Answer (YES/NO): NO